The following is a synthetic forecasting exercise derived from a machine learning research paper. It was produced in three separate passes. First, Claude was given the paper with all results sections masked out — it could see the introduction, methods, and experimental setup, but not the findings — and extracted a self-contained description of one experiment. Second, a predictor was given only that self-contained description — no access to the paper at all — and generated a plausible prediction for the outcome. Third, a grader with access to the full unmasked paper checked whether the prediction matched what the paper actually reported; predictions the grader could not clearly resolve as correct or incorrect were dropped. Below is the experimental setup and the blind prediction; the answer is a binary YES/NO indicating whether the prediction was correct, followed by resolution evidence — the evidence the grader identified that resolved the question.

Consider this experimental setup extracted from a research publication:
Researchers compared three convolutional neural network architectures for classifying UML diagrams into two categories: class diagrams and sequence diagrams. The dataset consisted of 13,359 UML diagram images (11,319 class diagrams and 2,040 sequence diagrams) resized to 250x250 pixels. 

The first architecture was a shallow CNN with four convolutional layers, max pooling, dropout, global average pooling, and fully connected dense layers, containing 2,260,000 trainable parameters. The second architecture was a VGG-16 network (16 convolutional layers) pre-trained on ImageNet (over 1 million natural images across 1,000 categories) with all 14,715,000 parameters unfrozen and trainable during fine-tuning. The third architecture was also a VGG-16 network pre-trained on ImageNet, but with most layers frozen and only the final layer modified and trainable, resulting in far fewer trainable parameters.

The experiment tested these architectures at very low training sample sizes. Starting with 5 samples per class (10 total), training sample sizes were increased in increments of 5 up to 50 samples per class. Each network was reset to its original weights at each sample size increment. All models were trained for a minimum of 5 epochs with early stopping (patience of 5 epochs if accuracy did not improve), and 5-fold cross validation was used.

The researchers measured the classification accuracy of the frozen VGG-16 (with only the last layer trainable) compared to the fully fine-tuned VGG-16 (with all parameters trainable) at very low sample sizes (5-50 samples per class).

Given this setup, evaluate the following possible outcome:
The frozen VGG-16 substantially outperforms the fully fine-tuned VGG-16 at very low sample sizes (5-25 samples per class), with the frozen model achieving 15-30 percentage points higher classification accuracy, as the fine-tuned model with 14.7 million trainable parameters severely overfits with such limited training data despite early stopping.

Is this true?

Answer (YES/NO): YES